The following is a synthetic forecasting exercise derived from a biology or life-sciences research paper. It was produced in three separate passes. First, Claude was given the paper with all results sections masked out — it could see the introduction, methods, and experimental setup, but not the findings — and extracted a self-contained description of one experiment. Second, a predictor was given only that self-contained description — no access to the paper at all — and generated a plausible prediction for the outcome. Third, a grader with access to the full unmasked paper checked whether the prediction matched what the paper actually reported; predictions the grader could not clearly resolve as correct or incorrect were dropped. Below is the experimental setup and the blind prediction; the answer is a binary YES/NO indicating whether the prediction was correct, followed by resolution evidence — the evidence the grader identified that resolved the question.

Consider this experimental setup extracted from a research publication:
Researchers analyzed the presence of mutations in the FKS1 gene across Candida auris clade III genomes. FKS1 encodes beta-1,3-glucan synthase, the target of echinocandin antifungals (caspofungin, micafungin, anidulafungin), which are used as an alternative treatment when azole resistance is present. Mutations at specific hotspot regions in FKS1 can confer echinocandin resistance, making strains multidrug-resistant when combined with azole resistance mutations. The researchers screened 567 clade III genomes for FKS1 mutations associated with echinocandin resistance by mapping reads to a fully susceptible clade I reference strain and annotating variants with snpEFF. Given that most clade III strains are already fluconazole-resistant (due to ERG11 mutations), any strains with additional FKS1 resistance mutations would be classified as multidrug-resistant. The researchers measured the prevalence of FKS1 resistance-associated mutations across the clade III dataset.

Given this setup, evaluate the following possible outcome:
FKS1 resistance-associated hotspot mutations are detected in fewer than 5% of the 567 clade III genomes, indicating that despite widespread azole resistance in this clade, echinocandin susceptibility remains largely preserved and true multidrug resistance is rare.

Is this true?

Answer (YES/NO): YES